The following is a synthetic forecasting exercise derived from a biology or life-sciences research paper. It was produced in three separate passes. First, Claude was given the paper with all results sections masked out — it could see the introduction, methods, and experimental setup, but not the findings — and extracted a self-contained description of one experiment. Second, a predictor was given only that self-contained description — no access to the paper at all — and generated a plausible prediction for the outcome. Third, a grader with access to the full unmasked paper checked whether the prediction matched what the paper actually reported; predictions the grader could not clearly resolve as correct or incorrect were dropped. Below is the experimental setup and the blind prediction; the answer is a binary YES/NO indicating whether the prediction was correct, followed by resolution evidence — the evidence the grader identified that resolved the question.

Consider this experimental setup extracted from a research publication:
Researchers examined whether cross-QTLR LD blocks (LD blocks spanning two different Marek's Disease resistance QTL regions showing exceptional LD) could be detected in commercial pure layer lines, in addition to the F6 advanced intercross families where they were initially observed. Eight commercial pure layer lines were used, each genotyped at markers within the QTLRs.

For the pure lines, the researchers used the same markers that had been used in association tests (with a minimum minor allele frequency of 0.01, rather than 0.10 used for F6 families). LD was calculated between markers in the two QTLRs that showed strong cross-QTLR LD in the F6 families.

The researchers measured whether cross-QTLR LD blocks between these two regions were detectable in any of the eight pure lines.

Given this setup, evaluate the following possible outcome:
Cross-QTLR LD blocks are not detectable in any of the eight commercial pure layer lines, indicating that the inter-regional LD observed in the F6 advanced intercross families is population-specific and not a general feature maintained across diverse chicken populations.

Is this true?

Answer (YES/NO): NO